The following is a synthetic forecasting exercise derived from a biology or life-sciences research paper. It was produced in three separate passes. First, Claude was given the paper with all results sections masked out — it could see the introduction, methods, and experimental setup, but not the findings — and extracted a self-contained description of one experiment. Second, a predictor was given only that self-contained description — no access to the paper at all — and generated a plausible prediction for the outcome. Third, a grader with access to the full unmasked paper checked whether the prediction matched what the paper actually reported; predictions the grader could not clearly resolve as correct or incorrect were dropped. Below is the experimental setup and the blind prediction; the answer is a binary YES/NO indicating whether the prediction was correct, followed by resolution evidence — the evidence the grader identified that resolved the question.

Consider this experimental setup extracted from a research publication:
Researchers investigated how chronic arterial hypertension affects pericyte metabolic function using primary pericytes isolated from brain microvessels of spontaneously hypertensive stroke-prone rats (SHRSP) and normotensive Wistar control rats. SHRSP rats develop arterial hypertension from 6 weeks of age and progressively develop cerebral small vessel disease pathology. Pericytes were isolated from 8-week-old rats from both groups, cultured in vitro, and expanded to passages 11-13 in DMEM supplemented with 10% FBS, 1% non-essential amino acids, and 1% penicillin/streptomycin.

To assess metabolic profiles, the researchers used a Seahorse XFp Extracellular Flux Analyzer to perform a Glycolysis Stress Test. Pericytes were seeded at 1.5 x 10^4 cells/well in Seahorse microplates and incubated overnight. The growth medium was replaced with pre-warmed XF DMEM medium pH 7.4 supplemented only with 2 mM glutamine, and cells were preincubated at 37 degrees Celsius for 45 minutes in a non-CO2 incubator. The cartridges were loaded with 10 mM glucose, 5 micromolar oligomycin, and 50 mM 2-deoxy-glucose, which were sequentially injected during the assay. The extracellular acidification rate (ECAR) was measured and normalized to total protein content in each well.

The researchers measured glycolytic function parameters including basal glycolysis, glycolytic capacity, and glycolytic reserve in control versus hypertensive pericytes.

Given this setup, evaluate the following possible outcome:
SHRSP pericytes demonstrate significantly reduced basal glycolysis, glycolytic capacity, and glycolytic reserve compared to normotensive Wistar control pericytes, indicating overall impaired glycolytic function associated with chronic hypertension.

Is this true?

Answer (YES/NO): NO